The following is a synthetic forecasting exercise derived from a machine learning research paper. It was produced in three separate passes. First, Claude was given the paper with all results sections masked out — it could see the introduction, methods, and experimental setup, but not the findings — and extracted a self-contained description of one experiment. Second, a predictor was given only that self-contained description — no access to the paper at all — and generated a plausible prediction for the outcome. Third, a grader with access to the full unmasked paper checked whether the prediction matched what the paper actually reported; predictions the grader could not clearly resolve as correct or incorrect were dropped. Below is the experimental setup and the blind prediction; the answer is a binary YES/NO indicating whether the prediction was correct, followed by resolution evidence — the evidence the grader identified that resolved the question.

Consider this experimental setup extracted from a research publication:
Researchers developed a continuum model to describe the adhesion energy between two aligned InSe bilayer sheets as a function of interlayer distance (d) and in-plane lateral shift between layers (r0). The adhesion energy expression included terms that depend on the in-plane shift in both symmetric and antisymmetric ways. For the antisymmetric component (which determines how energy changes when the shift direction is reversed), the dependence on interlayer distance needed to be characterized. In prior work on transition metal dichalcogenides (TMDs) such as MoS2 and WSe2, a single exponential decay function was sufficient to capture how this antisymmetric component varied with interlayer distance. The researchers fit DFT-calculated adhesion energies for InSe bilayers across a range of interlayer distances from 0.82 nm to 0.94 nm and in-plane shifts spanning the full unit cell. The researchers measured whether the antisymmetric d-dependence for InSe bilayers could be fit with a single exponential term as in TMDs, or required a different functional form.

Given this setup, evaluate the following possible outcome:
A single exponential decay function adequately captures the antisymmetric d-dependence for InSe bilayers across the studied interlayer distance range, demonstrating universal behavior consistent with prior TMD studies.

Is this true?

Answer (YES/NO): NO